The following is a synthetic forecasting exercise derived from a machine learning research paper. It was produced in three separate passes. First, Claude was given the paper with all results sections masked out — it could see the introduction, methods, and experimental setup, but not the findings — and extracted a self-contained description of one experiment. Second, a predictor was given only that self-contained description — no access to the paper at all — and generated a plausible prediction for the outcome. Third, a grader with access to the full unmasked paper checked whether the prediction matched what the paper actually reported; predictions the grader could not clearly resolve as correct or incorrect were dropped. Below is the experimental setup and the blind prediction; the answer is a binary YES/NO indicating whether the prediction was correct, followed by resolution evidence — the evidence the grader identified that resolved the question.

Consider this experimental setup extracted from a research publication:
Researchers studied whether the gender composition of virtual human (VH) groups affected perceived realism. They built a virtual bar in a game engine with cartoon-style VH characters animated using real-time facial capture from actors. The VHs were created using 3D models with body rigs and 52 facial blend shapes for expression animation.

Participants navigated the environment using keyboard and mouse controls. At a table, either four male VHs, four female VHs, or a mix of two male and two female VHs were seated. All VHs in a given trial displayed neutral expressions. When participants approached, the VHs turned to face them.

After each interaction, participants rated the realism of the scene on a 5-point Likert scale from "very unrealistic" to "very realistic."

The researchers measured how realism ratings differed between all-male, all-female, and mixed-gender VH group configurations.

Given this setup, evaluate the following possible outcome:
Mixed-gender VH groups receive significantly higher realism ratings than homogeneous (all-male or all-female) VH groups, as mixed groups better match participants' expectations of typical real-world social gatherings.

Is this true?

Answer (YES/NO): NO